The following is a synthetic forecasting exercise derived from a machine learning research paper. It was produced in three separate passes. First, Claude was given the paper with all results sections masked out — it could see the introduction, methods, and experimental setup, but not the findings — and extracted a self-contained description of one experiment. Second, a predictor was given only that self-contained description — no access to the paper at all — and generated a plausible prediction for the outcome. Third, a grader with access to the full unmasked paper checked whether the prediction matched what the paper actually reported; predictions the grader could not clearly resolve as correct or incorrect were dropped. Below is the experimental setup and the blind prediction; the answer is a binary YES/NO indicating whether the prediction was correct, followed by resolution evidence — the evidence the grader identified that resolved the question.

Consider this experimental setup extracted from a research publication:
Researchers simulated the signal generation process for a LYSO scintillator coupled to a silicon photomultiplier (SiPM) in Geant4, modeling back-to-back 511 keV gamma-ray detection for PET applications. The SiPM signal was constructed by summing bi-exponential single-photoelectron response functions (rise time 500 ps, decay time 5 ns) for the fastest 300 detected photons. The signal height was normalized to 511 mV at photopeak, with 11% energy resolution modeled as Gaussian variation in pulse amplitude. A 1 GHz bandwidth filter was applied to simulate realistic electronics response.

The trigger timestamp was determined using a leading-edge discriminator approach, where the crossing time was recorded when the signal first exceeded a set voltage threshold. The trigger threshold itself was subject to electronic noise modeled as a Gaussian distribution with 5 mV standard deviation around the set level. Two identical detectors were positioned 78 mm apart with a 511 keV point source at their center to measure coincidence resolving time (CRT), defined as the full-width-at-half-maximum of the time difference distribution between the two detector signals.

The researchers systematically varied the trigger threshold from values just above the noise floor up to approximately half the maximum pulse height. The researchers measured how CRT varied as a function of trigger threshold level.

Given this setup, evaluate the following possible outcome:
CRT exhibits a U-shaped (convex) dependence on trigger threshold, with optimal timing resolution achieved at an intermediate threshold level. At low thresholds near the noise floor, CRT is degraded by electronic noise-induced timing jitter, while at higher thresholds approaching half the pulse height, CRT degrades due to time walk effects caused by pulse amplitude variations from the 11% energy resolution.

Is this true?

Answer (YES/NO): YES